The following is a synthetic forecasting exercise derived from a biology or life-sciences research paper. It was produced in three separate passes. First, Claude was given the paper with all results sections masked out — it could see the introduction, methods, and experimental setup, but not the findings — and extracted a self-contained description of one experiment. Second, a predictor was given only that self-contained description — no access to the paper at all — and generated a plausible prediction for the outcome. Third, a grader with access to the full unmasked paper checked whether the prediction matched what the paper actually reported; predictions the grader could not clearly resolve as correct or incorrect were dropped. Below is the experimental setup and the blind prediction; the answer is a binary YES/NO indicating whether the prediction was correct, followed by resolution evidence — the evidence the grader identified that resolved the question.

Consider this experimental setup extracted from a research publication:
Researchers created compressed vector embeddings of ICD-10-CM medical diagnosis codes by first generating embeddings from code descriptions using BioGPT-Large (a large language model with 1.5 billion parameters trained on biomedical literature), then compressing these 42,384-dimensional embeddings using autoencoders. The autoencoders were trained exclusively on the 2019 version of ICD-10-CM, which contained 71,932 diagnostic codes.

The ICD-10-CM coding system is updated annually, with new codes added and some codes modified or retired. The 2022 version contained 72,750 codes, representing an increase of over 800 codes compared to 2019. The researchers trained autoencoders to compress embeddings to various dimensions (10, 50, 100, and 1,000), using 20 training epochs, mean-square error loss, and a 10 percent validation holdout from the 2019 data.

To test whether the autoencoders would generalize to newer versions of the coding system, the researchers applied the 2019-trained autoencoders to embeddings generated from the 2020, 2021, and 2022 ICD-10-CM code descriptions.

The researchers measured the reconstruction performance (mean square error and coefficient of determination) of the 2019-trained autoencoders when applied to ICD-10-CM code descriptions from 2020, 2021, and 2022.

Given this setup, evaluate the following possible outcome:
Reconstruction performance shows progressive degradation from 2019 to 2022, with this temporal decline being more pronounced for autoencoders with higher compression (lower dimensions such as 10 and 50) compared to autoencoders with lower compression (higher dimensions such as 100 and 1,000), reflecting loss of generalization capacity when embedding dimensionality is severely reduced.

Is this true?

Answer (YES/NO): NO